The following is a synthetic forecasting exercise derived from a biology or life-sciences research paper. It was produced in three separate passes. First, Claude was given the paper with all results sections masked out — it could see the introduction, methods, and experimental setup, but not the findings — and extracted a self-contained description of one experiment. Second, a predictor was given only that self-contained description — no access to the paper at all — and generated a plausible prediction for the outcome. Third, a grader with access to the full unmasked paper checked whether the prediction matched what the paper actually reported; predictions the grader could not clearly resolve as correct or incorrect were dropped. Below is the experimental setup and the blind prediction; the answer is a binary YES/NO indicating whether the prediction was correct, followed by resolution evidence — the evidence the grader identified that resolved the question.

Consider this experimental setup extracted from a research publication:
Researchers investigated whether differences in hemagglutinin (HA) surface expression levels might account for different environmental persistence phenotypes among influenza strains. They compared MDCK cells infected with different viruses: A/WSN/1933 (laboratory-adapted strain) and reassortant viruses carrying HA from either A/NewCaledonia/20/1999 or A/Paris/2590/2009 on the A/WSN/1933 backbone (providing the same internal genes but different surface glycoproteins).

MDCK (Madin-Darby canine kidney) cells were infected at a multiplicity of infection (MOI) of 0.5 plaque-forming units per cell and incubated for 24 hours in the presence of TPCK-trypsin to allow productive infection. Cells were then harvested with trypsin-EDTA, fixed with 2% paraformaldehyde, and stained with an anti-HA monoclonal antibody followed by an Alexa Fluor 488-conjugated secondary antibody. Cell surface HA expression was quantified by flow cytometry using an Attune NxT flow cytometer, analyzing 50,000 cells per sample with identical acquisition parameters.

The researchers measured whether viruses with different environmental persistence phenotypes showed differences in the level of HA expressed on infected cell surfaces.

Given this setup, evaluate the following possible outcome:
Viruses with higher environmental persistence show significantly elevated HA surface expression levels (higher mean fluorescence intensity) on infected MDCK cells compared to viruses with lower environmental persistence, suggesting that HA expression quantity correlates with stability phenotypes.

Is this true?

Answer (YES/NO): YES